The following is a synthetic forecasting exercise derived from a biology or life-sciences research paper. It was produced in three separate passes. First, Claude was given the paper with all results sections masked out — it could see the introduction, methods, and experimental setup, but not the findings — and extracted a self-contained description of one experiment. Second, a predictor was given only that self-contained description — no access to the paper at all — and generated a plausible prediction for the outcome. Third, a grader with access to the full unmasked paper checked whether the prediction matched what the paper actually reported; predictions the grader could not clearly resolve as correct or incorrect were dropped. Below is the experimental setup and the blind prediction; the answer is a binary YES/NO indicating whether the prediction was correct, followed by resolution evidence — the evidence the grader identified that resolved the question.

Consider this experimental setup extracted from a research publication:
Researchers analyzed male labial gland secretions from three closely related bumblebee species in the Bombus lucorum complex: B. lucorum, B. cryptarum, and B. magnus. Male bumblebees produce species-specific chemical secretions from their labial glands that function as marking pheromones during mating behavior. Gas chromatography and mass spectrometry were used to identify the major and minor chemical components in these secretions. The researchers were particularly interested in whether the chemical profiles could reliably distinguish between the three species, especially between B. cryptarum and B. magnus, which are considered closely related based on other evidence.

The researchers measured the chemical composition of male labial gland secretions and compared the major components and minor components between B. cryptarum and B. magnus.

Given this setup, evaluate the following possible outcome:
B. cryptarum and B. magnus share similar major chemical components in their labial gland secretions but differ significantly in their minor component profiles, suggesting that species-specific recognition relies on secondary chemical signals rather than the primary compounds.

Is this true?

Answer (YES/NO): YES